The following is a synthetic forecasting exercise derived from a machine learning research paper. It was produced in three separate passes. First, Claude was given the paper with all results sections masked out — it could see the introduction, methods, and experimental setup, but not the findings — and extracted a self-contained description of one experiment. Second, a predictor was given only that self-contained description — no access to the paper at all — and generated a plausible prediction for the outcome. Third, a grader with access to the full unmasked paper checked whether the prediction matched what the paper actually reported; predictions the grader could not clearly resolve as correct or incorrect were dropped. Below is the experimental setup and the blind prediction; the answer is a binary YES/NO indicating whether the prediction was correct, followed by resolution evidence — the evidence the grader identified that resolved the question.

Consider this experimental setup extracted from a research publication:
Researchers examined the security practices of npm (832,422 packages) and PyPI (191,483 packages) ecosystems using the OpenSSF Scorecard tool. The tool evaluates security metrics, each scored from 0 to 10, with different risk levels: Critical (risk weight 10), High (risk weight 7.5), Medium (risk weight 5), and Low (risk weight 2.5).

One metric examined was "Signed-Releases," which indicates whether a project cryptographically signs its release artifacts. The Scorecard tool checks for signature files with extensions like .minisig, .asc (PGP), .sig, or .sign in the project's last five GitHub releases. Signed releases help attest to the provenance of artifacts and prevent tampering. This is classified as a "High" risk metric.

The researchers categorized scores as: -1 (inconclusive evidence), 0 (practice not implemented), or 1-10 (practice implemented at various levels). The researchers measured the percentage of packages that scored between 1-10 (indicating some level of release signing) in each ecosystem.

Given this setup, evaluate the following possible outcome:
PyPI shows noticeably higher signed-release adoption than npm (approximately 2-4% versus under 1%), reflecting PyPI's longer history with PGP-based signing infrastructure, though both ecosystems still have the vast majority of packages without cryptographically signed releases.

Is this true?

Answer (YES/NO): NO